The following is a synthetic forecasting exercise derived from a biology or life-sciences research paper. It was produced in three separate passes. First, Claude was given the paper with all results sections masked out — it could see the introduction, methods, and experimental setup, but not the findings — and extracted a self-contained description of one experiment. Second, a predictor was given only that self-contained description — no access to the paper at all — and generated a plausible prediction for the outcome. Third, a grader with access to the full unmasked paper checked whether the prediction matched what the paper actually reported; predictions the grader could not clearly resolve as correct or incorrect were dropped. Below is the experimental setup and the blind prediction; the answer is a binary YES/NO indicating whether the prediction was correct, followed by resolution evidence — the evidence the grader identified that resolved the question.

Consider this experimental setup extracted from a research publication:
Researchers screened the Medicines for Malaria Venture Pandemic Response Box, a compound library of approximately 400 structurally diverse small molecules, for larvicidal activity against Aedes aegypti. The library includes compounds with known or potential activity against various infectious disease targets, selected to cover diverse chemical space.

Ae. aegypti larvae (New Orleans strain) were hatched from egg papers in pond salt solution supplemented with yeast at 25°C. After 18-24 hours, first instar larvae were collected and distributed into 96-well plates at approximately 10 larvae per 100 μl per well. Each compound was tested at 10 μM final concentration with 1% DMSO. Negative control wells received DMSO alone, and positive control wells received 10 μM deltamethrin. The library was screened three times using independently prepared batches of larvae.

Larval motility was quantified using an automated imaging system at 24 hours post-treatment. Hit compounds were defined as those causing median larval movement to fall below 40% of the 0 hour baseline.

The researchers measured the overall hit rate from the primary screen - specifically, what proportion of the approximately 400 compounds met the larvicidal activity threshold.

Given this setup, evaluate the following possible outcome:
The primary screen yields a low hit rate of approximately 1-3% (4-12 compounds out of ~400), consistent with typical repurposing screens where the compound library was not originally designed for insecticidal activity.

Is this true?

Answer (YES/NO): NO